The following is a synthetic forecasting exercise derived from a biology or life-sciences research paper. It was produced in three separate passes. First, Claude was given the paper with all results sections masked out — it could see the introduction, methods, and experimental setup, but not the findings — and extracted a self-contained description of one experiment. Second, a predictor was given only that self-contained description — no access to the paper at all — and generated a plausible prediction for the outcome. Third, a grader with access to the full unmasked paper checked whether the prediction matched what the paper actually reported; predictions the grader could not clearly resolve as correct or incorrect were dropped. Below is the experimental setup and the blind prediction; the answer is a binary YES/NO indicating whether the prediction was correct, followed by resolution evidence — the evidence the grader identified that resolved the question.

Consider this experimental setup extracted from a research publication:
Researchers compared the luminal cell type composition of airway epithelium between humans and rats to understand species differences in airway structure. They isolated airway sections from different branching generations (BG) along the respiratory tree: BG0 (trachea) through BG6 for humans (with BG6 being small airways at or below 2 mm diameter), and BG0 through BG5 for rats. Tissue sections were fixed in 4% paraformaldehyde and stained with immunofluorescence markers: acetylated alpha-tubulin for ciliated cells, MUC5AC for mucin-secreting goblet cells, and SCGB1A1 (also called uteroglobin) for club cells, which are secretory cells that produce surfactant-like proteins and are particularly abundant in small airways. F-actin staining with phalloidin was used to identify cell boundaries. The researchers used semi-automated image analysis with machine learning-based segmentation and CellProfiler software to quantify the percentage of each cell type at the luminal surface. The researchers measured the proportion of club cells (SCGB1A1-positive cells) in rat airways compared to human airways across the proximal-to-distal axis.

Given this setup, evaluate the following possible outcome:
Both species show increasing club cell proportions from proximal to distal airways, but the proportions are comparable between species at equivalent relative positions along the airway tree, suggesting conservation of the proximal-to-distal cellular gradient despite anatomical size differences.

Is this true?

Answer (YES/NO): NO